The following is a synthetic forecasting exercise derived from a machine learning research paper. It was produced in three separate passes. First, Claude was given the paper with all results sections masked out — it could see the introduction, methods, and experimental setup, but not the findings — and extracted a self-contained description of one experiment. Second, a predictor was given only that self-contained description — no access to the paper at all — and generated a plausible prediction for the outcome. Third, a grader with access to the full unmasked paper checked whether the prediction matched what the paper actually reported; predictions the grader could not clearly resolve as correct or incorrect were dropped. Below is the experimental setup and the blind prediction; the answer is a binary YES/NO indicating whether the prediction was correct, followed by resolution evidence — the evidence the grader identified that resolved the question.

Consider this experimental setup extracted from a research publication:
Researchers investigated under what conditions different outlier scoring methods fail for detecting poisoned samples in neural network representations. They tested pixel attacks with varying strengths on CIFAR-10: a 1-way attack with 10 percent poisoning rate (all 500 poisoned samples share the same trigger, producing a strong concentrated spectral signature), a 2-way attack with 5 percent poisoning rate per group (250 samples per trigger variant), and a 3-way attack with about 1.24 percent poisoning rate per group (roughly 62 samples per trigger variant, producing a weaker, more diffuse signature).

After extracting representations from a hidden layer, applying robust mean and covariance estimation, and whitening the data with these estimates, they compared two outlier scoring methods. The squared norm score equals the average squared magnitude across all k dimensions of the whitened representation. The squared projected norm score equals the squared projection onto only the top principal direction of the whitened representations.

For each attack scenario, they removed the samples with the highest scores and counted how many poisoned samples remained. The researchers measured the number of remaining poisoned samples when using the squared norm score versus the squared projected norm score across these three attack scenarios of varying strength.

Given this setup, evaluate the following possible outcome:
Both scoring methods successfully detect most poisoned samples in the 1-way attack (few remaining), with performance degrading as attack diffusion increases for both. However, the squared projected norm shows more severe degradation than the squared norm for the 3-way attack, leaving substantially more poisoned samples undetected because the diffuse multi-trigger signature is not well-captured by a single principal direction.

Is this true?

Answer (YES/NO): NO